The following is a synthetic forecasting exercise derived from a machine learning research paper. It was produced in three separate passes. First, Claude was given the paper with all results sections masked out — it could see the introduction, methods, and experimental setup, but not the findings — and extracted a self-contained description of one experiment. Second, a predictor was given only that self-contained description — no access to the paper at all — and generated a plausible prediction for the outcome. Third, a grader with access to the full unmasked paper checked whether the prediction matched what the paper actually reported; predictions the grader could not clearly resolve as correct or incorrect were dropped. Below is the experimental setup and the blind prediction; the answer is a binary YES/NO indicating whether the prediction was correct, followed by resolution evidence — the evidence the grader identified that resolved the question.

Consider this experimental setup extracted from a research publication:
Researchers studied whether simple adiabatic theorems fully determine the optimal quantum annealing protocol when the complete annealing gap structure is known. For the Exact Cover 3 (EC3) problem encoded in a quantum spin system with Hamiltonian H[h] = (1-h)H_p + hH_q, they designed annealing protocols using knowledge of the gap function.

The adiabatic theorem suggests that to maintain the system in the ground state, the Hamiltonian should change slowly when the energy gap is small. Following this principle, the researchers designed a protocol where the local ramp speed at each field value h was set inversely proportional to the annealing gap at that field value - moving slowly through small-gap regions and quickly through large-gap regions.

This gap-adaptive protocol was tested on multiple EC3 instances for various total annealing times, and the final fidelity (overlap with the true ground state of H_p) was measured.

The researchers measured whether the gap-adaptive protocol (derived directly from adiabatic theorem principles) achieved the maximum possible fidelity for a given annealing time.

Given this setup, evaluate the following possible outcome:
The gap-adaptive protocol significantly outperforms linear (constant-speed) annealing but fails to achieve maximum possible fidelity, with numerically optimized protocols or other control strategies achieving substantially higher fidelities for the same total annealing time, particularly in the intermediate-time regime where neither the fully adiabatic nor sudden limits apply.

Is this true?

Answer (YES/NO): YES